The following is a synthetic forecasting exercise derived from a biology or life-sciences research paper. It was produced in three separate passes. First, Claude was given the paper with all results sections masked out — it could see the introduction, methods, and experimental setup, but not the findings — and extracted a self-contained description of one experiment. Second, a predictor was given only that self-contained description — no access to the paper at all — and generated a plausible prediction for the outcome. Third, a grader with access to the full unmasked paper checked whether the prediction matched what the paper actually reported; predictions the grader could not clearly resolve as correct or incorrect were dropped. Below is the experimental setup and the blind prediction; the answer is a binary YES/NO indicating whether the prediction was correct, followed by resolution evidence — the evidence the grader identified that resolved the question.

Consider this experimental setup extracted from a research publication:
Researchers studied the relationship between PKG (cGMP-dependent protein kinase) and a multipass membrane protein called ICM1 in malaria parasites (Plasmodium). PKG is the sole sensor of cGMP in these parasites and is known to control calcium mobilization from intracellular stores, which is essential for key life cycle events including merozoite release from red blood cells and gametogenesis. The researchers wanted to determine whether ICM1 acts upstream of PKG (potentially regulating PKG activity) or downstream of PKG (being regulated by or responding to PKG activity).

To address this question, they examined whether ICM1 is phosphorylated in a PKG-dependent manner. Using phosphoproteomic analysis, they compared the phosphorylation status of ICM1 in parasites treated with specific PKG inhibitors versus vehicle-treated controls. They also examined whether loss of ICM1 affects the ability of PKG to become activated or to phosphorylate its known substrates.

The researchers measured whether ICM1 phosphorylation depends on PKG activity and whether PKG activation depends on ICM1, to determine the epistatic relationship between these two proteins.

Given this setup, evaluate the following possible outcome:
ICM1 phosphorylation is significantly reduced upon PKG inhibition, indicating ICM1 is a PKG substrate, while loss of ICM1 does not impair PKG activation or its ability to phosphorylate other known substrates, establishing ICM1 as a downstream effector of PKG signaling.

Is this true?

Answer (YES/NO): YES